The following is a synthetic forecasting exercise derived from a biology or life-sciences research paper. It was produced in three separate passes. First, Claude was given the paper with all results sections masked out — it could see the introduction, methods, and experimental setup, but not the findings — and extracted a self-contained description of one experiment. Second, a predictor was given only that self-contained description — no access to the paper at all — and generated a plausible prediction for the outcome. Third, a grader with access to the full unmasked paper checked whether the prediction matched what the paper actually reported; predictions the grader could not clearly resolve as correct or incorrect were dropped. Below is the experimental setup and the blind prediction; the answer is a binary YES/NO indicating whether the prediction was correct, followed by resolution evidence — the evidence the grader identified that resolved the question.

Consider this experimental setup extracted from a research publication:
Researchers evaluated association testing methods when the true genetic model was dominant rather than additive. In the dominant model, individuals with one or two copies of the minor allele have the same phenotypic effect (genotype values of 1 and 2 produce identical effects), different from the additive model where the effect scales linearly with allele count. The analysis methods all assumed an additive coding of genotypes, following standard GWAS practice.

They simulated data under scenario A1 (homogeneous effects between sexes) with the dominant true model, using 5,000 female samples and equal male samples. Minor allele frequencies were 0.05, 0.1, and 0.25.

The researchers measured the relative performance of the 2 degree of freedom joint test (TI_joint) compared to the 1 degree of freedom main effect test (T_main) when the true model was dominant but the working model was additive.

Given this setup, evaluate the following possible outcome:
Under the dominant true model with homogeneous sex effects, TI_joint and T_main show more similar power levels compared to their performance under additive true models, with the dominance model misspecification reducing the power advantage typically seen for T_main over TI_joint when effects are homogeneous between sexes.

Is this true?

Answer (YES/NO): NO